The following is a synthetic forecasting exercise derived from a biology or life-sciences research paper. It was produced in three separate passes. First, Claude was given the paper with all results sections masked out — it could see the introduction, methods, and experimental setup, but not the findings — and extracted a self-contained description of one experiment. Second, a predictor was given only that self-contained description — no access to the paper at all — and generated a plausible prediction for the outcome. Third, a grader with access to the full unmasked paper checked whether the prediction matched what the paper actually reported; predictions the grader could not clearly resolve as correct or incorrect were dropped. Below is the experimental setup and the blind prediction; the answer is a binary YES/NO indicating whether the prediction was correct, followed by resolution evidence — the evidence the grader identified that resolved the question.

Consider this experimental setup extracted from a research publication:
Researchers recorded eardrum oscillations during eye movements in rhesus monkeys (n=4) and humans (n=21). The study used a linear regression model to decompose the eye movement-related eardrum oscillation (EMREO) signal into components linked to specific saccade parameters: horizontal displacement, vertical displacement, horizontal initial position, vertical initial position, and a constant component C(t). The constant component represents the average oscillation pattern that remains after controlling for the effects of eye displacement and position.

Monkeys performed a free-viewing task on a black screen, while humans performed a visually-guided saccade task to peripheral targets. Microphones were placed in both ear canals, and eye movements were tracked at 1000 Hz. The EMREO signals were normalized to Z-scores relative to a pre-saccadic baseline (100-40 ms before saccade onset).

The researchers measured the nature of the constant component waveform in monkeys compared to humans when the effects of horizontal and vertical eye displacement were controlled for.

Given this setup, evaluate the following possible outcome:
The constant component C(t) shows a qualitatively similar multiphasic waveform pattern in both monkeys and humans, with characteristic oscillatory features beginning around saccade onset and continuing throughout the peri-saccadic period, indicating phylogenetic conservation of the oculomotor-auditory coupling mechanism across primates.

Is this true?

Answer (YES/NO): NO